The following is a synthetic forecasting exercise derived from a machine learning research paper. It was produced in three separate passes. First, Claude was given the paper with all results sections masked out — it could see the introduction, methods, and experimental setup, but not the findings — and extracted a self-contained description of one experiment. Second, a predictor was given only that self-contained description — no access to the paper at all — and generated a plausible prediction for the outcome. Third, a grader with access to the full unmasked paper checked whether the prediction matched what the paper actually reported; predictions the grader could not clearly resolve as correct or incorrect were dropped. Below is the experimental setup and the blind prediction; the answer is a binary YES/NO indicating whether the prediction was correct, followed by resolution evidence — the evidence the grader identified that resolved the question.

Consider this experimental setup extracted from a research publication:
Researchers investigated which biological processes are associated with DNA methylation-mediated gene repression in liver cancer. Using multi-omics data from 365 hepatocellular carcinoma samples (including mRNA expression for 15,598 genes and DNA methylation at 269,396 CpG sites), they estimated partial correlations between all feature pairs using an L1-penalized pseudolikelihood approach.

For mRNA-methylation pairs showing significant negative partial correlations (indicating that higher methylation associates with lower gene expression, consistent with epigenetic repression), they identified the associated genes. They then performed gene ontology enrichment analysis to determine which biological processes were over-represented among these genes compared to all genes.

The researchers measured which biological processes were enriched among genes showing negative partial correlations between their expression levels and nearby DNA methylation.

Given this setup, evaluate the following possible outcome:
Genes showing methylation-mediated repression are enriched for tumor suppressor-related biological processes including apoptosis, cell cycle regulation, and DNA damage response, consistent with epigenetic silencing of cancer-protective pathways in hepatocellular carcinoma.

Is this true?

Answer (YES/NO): NO